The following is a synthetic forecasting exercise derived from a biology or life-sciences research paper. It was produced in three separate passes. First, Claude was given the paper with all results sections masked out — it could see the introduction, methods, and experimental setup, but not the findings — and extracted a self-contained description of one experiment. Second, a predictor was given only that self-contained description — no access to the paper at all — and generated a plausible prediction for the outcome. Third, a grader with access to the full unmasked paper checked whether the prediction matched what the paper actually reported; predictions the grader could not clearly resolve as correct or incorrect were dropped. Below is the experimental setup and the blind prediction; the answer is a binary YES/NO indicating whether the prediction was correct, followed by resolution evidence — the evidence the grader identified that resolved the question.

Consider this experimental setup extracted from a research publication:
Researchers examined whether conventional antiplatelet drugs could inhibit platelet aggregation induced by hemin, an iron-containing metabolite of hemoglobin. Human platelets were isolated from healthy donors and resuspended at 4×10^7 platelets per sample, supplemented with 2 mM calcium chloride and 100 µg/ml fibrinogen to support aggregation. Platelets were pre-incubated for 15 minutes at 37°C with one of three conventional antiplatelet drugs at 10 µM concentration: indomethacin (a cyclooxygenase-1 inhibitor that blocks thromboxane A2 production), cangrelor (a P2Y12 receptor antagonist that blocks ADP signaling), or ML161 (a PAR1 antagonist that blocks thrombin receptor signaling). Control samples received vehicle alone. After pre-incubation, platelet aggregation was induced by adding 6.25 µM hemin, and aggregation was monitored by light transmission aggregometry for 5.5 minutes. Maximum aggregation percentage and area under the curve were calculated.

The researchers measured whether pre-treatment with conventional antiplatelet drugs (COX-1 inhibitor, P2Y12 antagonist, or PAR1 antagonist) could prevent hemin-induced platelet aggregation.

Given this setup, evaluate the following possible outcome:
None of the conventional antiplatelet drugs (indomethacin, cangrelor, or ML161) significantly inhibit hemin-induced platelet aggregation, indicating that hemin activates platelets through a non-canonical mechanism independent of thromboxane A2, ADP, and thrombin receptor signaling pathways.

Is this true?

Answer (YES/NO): YES